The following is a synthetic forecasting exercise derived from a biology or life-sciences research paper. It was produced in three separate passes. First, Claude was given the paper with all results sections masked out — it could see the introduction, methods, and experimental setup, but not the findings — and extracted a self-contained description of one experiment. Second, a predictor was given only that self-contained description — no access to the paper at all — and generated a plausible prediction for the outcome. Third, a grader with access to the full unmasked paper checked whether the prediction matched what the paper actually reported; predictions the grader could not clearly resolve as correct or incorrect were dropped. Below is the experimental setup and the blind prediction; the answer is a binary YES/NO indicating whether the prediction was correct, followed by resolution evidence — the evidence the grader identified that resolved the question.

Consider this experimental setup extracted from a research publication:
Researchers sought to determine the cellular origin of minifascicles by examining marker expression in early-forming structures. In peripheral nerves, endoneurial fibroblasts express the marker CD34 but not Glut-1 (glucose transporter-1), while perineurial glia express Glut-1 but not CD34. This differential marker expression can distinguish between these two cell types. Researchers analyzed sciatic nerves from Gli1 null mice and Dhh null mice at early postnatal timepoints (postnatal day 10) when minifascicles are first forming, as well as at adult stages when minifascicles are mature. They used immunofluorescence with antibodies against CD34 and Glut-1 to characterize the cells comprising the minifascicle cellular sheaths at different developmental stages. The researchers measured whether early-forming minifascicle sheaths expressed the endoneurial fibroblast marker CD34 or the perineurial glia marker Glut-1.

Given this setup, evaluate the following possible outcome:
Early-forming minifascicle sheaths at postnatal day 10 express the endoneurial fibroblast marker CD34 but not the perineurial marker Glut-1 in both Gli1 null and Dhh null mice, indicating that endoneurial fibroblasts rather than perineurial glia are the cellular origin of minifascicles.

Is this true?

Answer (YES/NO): YES